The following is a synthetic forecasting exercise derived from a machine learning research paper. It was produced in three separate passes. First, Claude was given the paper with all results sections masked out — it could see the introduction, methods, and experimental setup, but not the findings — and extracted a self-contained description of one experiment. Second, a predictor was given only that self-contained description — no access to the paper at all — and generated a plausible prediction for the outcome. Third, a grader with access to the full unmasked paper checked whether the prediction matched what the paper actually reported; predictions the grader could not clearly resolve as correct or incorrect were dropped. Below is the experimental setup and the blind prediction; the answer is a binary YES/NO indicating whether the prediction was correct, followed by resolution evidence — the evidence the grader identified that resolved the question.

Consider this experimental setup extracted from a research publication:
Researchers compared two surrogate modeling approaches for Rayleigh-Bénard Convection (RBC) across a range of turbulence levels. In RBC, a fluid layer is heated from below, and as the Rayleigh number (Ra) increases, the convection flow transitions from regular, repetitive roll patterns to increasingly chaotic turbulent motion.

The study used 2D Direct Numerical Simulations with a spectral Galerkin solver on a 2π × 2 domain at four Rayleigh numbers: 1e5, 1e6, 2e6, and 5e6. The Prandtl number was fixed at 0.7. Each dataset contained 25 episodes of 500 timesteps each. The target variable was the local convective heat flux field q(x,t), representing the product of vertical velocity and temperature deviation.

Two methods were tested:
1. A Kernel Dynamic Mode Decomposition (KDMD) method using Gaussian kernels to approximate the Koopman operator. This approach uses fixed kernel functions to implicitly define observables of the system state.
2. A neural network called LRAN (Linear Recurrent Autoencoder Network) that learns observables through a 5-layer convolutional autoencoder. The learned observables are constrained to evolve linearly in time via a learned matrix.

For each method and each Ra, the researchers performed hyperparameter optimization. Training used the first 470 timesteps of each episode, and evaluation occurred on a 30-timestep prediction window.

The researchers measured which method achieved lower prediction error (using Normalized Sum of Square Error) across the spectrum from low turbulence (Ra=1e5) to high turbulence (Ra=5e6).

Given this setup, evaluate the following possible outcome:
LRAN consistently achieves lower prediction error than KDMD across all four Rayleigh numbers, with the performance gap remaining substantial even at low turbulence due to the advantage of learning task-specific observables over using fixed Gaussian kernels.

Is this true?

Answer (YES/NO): NO